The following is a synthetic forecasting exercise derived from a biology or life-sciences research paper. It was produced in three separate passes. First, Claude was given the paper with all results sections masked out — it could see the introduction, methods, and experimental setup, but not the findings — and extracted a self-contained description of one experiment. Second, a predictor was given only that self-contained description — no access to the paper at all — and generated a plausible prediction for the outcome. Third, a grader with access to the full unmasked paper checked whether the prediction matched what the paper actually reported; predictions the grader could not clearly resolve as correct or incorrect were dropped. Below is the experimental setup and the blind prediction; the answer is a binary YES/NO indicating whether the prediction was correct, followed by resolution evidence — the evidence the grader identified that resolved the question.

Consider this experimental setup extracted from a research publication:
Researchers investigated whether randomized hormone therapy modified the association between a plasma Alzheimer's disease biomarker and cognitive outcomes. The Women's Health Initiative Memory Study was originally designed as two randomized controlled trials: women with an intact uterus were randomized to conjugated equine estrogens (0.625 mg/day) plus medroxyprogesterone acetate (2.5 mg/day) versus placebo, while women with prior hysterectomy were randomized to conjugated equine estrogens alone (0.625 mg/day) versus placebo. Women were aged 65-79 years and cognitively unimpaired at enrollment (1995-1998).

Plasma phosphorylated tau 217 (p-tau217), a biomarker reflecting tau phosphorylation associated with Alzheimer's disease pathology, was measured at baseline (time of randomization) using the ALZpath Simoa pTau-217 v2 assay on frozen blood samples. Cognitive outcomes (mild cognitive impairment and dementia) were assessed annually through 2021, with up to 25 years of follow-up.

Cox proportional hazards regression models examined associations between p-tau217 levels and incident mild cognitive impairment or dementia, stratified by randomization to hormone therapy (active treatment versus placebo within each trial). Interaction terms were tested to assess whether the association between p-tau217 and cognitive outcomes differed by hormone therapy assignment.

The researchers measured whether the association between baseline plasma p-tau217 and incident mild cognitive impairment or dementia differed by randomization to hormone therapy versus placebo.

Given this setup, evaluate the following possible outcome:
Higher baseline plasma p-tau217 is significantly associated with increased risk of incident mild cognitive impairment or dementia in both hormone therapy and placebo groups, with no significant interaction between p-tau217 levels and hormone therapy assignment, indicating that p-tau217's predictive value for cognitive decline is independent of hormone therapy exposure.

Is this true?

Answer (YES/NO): NO